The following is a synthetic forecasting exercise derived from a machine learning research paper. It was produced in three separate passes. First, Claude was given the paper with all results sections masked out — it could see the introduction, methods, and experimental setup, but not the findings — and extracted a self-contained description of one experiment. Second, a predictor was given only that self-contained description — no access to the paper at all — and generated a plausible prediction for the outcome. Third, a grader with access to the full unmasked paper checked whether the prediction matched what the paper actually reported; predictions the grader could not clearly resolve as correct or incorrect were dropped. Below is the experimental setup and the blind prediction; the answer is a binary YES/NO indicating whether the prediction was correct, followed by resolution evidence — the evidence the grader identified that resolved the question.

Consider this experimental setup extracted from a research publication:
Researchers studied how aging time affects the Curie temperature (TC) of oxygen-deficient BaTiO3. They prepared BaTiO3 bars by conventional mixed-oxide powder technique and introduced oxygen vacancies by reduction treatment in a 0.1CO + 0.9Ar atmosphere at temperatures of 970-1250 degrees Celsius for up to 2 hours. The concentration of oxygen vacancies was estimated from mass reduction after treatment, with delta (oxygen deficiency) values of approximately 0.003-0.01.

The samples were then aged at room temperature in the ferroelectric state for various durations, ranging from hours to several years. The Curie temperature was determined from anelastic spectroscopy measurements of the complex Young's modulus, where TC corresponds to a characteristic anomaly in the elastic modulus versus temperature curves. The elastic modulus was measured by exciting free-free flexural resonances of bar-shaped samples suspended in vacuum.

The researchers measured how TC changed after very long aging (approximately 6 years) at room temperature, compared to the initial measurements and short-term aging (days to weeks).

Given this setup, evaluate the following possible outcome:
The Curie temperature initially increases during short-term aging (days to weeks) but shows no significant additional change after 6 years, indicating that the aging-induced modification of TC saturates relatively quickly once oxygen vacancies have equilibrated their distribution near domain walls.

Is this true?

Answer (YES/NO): NO